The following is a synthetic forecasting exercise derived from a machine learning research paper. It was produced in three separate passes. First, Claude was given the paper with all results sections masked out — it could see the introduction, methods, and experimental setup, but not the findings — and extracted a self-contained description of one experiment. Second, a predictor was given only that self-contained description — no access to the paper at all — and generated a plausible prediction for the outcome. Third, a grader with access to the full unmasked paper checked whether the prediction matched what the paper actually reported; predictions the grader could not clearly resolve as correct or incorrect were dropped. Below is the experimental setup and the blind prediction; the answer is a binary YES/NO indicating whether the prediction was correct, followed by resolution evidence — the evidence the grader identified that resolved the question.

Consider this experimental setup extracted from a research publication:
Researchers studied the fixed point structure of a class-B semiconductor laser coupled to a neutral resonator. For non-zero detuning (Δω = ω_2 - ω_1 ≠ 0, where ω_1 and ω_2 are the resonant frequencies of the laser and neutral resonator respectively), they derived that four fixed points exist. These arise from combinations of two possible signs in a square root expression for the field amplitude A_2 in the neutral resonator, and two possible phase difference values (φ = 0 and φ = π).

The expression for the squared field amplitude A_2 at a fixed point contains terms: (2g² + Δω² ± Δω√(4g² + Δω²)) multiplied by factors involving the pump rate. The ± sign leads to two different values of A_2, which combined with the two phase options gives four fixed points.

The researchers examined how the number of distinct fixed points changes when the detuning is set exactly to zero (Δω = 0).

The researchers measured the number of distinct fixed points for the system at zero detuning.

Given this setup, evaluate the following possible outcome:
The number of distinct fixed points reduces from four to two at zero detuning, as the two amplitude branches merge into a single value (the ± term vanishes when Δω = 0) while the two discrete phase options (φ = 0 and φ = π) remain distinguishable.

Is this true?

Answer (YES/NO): YES